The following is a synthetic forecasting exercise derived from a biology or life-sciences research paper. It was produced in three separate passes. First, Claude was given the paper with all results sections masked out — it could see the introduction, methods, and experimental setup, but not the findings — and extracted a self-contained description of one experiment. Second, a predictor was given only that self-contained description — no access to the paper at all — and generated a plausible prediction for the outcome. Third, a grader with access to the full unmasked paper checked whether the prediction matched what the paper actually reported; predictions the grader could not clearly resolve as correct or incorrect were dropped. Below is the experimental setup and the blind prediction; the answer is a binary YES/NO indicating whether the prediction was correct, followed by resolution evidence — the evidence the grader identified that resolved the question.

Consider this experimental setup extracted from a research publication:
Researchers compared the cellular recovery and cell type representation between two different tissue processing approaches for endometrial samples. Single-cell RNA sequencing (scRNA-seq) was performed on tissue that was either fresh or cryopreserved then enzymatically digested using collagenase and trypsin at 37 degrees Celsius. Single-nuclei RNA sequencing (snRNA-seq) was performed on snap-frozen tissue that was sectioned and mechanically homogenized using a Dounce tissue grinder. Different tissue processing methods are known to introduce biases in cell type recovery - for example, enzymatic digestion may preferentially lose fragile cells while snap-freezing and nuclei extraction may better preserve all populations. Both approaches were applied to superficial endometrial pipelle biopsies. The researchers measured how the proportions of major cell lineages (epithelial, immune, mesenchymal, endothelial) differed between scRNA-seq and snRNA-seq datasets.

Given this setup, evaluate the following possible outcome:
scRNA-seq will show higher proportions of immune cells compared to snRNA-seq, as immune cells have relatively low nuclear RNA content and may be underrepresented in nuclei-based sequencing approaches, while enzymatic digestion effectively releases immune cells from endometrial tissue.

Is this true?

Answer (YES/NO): YES